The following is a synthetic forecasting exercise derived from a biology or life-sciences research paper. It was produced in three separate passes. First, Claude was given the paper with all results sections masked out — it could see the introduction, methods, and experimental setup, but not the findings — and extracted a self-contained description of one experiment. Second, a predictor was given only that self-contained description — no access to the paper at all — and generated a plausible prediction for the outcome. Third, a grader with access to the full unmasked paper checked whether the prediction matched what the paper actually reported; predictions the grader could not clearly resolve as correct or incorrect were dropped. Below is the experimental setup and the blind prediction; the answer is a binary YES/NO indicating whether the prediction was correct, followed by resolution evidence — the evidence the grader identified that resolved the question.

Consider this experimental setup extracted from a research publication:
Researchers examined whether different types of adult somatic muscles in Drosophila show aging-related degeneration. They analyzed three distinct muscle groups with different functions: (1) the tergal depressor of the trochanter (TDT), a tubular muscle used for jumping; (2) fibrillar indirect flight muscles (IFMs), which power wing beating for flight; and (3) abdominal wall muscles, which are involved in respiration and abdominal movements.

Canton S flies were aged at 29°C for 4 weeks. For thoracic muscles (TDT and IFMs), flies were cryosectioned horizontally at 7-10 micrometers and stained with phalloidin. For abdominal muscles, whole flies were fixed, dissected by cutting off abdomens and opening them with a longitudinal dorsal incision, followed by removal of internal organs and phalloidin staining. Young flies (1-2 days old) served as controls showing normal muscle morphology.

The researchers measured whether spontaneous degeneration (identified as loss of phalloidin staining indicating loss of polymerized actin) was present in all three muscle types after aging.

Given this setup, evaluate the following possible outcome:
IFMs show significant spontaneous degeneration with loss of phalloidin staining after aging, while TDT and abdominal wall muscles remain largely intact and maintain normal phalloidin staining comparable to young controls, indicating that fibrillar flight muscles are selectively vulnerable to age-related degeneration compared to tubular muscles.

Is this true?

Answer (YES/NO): NO